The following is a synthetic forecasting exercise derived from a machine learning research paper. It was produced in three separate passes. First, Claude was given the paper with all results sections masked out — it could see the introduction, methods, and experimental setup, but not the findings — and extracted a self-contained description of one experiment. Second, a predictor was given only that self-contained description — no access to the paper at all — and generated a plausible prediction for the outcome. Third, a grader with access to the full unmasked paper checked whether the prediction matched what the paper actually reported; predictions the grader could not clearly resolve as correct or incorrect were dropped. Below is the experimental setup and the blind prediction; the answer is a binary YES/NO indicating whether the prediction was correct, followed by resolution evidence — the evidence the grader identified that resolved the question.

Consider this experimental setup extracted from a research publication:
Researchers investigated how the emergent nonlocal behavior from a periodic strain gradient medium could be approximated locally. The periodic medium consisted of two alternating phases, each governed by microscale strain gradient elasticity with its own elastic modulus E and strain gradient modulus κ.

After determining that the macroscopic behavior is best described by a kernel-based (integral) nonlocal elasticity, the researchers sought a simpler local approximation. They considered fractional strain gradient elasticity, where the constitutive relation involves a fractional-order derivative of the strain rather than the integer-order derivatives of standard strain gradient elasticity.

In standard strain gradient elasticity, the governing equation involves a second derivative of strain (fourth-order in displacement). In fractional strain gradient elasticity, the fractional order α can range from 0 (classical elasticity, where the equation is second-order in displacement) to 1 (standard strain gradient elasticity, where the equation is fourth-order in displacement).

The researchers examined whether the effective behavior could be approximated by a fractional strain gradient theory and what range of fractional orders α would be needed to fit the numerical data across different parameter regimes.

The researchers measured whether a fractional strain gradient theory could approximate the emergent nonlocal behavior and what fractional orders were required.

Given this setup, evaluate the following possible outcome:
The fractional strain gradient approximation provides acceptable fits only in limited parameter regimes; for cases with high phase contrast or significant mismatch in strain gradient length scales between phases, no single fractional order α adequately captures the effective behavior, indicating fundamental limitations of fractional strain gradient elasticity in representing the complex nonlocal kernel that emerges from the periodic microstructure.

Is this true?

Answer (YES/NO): NO